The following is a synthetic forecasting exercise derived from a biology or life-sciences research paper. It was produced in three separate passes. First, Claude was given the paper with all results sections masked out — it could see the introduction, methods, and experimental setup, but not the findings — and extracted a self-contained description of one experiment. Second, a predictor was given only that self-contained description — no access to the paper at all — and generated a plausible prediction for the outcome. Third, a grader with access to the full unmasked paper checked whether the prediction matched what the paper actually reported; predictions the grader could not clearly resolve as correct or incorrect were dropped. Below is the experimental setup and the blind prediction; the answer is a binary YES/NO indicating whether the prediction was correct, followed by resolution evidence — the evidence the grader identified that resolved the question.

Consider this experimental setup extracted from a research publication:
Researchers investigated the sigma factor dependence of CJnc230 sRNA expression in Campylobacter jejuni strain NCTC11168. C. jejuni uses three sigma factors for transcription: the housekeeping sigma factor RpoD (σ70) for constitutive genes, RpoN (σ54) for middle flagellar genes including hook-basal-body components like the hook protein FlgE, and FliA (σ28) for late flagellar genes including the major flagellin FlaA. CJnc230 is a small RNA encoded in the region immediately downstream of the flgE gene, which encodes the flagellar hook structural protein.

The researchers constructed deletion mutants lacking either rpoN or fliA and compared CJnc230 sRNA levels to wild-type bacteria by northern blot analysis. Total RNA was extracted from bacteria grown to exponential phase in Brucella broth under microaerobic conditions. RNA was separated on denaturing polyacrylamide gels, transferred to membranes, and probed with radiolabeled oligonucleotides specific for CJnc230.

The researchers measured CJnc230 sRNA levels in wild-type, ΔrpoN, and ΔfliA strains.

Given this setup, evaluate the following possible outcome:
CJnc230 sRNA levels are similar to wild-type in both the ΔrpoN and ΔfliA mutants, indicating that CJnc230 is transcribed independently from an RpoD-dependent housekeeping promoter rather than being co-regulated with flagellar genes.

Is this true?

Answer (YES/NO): NO